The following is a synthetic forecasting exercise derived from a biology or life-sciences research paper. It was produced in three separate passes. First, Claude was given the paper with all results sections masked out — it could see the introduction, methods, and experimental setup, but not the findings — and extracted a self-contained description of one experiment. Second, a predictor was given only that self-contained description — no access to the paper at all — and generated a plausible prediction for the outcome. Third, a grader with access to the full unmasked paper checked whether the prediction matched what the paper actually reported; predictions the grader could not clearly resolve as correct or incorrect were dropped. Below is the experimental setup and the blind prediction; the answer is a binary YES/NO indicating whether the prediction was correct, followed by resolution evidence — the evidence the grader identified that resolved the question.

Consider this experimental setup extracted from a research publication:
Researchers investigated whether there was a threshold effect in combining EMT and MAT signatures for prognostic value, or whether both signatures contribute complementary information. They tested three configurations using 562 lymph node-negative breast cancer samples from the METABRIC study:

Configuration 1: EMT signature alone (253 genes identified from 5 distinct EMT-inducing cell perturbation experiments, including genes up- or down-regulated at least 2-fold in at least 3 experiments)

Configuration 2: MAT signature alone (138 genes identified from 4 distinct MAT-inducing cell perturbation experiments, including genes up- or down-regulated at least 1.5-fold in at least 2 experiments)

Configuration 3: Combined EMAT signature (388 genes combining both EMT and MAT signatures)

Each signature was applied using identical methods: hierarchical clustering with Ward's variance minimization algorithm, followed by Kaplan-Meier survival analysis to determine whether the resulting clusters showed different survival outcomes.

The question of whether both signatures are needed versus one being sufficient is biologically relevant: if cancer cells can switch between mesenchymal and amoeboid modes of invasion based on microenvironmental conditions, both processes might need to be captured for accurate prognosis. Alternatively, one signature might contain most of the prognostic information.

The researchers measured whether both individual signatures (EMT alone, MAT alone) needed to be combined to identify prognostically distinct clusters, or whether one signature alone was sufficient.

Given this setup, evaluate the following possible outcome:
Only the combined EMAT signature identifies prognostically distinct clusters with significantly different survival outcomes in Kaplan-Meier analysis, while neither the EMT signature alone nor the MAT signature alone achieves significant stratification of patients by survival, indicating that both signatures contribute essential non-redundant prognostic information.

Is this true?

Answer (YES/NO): YES